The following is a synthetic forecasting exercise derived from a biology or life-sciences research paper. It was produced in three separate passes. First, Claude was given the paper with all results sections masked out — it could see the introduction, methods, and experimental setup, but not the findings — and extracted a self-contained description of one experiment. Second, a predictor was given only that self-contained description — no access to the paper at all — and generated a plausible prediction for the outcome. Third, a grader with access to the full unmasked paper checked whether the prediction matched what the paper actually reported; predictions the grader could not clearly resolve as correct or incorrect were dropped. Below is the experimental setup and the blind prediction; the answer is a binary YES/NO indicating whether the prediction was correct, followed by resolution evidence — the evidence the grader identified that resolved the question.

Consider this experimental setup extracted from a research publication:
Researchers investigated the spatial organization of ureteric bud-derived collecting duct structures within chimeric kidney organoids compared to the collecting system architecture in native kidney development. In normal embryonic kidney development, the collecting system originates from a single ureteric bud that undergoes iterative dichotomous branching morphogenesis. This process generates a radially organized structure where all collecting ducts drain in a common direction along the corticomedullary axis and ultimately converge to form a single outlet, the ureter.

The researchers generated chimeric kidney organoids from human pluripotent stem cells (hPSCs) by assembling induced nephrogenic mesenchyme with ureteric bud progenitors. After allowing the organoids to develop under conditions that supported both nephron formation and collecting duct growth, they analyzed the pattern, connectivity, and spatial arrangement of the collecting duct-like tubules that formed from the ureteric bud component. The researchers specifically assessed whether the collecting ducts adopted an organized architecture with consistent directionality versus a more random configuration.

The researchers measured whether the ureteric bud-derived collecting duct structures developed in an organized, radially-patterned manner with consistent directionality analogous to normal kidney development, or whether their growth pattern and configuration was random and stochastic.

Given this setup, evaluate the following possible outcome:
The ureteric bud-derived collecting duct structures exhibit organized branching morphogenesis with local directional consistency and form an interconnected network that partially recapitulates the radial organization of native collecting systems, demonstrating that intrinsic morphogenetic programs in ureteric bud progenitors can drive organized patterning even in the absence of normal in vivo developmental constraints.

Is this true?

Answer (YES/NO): NO